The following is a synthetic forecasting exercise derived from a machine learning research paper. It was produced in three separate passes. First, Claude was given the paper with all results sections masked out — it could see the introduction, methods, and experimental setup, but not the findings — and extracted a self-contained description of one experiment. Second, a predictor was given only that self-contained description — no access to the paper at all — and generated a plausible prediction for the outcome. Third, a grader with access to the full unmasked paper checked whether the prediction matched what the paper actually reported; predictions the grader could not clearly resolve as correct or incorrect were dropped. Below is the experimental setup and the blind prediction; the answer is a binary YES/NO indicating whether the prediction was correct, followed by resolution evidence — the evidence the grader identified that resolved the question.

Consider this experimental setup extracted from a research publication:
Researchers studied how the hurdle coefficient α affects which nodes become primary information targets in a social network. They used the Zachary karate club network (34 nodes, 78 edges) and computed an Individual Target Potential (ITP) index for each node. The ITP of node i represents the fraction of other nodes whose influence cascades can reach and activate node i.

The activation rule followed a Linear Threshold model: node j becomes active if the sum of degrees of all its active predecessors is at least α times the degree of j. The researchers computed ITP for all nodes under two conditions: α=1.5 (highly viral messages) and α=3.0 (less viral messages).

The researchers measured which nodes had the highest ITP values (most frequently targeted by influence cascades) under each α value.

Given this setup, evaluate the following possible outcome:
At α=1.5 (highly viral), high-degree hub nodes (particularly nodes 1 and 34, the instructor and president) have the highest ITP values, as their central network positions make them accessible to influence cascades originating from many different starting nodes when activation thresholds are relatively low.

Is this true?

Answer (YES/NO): NO